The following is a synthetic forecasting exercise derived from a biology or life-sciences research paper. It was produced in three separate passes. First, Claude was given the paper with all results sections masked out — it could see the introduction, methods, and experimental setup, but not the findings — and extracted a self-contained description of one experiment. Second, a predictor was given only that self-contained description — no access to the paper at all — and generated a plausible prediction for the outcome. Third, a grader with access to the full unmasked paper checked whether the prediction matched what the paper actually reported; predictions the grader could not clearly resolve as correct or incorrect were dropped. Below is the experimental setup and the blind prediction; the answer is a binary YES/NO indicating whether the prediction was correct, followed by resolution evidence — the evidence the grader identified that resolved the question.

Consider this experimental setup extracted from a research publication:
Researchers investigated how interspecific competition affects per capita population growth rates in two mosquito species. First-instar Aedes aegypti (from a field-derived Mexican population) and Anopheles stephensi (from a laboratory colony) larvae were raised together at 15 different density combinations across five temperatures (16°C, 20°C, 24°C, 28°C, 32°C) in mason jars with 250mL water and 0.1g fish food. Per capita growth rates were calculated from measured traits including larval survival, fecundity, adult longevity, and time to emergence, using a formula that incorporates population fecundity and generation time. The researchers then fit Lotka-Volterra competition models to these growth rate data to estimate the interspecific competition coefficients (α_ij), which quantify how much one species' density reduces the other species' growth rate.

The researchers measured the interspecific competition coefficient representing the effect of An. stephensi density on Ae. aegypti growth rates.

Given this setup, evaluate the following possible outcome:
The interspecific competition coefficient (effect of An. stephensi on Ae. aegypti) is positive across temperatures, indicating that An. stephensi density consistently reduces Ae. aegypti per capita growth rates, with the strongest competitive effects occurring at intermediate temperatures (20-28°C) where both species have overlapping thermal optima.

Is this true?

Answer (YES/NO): NO